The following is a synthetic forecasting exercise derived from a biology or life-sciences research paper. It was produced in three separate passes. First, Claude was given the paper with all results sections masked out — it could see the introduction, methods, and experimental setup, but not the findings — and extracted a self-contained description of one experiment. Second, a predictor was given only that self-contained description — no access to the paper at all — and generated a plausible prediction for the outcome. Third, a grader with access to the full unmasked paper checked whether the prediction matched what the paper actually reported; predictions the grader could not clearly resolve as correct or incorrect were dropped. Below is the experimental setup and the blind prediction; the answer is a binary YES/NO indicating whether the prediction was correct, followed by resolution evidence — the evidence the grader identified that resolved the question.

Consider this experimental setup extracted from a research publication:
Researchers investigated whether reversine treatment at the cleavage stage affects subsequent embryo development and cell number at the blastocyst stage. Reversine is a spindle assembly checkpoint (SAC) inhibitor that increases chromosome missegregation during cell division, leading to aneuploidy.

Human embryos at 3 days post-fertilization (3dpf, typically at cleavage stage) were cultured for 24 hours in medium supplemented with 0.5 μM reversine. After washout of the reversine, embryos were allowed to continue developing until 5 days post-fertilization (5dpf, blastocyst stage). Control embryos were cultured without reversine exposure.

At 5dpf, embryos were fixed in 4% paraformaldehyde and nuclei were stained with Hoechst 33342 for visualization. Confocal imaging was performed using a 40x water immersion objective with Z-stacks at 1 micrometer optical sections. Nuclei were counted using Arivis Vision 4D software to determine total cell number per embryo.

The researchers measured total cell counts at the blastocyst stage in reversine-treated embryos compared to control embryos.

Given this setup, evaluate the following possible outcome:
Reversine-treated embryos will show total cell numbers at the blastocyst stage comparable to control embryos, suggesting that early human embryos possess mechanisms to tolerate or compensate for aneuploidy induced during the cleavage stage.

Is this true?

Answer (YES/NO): NO